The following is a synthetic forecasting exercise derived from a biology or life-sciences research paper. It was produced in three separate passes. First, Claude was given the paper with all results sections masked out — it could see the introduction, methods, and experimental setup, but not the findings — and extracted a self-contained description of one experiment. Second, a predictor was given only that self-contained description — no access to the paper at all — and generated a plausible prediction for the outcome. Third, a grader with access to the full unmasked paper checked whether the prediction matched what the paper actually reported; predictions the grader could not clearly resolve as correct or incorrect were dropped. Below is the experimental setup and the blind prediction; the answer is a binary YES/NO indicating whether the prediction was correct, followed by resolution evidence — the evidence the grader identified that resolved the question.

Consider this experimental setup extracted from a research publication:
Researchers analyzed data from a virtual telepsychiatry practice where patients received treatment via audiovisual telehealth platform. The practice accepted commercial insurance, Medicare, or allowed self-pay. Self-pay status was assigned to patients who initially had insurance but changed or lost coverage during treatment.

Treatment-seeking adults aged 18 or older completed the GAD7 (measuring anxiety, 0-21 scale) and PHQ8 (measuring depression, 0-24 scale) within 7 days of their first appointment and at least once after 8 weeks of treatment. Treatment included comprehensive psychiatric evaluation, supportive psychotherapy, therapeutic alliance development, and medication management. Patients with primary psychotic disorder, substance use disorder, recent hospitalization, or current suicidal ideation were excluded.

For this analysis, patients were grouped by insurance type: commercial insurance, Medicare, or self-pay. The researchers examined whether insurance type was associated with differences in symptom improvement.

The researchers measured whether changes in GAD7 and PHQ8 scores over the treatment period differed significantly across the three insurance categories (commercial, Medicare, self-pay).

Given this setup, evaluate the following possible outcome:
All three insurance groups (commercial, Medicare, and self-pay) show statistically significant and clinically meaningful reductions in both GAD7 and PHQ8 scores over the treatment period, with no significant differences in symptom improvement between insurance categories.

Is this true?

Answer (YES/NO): NO